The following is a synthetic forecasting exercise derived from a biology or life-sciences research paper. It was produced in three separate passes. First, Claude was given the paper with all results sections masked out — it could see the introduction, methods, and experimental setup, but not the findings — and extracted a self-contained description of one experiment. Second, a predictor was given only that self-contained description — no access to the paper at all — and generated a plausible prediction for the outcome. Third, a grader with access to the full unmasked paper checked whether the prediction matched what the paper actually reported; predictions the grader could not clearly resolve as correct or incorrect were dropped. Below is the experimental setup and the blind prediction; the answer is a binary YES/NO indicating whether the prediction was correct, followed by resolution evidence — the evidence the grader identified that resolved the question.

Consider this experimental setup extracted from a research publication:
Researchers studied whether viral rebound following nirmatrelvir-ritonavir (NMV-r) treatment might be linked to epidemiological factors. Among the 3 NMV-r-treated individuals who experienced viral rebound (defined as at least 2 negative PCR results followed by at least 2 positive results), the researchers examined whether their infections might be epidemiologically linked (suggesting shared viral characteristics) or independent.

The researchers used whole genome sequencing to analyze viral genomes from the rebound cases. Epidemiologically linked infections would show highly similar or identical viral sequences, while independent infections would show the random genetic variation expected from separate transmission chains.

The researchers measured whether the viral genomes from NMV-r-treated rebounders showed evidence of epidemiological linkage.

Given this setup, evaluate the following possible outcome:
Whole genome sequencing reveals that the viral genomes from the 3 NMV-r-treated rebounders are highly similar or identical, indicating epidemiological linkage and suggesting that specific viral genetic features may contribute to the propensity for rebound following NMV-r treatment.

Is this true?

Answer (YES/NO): NO